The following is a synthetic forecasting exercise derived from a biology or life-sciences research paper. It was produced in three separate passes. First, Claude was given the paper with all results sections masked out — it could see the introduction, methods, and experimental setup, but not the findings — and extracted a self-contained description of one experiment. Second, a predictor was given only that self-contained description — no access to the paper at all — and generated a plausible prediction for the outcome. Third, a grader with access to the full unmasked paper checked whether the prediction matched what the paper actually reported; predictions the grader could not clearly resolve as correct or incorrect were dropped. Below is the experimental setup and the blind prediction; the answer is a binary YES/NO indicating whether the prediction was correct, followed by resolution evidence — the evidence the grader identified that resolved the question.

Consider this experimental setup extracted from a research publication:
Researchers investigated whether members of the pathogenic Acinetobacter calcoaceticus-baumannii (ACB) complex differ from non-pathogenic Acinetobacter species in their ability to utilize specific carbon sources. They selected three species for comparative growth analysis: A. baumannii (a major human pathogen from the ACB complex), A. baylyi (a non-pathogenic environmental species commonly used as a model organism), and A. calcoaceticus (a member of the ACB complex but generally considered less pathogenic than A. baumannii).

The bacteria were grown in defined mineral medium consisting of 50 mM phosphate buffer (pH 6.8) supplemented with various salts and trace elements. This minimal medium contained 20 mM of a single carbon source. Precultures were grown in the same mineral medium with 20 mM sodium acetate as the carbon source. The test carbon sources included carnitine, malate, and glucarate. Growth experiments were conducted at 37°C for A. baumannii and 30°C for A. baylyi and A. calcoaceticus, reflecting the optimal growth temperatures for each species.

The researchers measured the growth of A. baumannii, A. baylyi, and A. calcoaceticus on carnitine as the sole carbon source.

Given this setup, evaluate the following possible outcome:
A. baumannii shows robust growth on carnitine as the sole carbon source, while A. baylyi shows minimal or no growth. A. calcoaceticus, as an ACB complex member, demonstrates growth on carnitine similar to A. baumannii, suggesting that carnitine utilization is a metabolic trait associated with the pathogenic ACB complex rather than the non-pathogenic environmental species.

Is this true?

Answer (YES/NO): NO